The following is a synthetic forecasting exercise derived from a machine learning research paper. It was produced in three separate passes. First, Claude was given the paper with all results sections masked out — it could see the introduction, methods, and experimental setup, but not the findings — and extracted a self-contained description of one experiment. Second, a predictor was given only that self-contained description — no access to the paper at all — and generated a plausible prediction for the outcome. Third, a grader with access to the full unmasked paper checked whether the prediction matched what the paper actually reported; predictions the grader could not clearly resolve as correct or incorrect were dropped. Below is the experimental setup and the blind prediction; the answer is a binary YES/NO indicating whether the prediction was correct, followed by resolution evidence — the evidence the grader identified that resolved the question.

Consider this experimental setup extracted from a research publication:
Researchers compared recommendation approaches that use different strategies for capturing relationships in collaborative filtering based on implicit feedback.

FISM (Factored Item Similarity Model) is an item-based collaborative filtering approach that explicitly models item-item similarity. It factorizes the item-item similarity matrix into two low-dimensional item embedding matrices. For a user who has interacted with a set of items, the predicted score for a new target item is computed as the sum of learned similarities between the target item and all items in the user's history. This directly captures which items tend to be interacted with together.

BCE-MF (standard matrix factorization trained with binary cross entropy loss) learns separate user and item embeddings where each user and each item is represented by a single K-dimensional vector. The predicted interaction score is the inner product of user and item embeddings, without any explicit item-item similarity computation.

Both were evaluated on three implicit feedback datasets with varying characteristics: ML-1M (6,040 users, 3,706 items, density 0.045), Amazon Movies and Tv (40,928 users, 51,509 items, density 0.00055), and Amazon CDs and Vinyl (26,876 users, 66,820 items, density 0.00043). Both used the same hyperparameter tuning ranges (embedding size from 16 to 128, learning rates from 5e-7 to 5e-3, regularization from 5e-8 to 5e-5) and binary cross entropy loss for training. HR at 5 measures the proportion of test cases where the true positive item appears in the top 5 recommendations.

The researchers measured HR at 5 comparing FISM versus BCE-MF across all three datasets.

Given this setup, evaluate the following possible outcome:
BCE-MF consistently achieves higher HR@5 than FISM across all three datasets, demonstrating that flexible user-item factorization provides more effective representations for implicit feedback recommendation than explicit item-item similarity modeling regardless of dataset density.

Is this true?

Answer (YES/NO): YES